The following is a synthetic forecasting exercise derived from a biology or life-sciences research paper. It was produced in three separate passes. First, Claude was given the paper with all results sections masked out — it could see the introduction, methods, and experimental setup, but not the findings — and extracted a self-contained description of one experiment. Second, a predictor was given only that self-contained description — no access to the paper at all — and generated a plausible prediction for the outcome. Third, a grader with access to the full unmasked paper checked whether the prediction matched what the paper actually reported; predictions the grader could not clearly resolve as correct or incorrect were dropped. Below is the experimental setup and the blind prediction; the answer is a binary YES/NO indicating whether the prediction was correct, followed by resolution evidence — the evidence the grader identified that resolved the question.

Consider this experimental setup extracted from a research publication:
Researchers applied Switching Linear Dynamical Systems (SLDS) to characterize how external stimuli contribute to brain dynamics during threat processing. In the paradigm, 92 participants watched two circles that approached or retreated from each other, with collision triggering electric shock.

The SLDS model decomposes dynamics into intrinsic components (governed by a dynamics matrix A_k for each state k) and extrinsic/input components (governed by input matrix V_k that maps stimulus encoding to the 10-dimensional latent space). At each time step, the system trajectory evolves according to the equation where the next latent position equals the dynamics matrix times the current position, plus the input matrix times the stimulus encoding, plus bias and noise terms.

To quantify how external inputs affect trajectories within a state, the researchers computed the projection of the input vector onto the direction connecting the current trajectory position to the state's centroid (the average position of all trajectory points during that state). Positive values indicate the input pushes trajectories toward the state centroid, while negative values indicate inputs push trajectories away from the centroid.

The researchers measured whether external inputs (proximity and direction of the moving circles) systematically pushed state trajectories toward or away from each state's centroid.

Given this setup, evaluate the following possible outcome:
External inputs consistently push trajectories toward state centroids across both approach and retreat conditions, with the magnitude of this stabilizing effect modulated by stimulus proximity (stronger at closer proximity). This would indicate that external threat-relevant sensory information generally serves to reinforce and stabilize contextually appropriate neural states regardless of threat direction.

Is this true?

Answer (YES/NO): NO